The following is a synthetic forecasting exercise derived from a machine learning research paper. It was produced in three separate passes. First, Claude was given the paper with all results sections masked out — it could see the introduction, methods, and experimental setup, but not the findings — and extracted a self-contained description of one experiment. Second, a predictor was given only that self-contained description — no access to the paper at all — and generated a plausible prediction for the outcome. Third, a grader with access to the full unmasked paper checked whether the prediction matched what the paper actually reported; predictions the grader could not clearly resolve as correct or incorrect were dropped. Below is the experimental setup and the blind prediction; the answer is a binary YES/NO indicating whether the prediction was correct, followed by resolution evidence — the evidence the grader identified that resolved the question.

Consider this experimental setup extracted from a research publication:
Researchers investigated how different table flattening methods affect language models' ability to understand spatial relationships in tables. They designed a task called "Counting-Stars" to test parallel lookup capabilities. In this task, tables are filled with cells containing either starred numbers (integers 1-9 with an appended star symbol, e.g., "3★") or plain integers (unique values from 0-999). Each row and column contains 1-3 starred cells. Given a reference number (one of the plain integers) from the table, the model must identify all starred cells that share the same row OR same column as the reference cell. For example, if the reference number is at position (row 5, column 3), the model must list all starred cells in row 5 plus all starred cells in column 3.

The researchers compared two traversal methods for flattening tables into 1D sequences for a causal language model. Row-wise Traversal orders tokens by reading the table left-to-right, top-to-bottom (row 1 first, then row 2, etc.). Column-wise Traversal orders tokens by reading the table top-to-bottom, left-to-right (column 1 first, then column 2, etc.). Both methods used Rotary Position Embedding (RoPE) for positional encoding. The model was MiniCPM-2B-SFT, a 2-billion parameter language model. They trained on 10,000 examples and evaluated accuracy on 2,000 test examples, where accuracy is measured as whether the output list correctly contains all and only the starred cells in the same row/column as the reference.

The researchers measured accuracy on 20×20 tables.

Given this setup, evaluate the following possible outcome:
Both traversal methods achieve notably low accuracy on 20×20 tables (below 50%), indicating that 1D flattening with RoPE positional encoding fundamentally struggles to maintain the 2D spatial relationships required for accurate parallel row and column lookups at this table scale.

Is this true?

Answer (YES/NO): YES